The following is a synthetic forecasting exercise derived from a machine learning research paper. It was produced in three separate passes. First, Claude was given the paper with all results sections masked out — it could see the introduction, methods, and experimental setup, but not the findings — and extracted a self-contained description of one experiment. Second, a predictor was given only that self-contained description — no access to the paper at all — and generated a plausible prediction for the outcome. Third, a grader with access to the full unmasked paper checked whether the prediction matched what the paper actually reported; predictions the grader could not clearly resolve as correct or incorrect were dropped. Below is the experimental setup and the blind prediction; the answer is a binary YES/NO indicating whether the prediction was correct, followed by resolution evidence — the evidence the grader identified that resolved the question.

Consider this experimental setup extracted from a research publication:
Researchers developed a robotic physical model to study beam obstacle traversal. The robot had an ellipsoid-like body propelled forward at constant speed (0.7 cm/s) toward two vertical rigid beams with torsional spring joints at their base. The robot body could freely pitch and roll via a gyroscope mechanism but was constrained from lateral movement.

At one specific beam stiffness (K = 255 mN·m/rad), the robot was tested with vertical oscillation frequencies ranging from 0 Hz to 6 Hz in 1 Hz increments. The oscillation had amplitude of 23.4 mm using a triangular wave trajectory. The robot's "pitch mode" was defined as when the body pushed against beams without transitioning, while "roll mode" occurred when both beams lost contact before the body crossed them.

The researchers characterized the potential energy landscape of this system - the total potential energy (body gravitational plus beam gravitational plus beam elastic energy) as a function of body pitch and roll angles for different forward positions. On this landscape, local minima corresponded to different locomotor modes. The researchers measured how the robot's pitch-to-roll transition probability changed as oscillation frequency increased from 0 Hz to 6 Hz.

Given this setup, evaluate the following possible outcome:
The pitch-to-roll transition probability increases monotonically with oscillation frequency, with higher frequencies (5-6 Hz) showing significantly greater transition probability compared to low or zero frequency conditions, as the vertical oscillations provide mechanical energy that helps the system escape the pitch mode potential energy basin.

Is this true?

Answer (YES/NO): YES